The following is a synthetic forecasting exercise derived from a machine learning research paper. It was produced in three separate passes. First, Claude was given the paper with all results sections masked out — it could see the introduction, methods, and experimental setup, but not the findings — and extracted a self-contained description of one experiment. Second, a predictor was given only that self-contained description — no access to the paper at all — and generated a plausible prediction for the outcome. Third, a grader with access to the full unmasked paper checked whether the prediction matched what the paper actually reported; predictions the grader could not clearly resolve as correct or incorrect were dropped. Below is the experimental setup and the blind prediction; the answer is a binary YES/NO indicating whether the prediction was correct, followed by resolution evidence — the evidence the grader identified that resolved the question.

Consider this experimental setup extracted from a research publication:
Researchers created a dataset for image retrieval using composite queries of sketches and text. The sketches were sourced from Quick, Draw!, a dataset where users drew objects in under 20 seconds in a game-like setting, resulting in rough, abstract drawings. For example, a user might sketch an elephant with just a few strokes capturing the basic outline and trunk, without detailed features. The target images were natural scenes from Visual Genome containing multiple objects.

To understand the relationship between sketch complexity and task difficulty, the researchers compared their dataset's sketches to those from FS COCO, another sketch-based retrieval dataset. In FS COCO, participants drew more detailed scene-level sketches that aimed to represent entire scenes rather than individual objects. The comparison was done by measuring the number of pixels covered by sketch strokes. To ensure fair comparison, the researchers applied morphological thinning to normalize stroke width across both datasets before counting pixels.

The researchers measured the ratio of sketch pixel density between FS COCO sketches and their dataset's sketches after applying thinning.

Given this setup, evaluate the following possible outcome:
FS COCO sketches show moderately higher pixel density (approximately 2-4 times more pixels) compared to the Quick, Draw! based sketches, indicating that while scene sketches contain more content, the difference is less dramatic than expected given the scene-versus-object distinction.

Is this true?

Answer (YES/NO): YES